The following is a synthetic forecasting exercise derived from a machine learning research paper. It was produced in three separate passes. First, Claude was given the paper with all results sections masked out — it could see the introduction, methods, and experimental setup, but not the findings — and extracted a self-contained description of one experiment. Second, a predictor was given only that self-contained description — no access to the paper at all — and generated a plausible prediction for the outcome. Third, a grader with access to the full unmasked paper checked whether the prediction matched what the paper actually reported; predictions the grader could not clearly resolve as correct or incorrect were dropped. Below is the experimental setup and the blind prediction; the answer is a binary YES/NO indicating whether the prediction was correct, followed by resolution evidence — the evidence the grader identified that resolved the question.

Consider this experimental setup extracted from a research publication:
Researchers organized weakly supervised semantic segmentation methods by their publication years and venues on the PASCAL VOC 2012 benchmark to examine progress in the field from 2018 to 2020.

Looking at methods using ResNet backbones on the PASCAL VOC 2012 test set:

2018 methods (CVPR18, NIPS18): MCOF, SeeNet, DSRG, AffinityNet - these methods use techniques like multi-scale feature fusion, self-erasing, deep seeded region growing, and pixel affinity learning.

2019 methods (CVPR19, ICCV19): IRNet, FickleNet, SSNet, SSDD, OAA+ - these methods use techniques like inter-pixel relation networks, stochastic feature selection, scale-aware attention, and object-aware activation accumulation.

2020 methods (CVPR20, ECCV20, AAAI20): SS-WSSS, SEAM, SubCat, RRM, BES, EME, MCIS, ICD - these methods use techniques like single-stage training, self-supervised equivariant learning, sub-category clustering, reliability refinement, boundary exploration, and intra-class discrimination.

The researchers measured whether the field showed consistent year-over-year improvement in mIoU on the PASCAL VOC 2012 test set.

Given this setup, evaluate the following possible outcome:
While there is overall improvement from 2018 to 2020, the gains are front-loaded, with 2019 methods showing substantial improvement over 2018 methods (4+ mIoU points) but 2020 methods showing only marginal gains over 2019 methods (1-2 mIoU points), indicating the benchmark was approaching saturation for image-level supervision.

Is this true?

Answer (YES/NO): NO